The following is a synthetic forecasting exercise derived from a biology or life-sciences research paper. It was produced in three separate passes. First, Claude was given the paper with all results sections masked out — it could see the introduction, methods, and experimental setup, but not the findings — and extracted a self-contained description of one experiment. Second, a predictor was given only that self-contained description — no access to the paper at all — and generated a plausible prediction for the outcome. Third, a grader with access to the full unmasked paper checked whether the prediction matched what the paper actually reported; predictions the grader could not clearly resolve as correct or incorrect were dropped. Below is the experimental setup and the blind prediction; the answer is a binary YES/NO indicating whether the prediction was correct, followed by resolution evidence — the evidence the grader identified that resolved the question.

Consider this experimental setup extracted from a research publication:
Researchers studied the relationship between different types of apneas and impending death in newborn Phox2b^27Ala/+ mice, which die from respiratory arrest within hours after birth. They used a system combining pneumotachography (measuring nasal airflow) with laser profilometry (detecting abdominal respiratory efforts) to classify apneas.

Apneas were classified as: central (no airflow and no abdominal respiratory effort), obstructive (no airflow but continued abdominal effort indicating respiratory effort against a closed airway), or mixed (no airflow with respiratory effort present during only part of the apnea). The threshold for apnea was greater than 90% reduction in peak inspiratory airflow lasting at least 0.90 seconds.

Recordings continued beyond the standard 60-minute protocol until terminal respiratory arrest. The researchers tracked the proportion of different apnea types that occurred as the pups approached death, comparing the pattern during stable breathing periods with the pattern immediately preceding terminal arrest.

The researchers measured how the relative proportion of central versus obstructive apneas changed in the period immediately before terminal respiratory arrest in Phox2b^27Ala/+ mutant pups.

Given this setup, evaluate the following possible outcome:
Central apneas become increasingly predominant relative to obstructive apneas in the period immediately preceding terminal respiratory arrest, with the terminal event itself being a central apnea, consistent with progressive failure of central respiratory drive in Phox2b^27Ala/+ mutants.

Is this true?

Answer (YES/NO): NO